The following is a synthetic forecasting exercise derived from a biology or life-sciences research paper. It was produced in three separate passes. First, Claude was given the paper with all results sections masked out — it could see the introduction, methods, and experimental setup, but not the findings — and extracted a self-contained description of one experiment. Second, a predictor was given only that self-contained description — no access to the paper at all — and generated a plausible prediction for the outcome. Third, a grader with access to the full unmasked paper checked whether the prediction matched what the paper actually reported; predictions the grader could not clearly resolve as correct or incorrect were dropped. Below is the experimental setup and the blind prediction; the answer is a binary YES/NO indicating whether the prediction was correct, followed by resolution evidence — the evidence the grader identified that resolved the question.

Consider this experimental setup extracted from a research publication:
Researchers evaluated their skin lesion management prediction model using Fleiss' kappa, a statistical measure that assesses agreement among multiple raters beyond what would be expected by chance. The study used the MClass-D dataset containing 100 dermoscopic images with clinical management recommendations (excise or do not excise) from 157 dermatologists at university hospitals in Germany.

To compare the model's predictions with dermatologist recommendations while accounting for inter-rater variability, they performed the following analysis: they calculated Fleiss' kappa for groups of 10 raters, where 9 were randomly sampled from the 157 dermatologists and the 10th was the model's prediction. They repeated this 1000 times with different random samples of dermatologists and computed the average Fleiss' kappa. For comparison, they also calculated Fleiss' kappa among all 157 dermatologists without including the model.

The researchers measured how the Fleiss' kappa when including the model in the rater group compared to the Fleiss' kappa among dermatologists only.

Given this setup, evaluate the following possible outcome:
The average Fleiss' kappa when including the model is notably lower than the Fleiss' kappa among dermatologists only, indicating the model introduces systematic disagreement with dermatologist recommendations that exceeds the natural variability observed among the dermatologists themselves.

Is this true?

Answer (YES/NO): NO